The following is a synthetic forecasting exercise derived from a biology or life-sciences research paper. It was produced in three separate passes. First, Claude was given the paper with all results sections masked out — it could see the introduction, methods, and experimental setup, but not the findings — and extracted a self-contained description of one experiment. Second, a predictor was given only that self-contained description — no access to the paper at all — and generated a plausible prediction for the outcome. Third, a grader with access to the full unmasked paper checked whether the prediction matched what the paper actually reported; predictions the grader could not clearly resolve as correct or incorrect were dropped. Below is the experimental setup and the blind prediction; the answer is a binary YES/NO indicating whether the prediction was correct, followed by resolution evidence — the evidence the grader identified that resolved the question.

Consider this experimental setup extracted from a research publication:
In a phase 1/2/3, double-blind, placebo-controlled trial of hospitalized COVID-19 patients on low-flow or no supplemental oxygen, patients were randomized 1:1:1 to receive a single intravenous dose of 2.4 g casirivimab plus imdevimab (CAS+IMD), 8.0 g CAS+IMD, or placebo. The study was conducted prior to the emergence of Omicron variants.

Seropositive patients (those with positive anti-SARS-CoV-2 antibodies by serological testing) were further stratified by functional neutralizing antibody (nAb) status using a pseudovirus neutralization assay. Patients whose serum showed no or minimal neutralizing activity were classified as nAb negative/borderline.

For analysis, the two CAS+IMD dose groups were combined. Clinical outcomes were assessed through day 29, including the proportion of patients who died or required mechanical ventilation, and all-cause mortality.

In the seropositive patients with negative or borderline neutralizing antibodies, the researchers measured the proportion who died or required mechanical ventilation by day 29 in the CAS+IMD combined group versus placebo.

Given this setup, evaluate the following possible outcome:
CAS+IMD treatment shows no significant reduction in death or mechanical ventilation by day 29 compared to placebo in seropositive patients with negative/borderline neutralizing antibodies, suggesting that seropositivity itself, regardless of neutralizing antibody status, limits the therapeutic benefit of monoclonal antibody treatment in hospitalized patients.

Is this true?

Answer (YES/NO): NO